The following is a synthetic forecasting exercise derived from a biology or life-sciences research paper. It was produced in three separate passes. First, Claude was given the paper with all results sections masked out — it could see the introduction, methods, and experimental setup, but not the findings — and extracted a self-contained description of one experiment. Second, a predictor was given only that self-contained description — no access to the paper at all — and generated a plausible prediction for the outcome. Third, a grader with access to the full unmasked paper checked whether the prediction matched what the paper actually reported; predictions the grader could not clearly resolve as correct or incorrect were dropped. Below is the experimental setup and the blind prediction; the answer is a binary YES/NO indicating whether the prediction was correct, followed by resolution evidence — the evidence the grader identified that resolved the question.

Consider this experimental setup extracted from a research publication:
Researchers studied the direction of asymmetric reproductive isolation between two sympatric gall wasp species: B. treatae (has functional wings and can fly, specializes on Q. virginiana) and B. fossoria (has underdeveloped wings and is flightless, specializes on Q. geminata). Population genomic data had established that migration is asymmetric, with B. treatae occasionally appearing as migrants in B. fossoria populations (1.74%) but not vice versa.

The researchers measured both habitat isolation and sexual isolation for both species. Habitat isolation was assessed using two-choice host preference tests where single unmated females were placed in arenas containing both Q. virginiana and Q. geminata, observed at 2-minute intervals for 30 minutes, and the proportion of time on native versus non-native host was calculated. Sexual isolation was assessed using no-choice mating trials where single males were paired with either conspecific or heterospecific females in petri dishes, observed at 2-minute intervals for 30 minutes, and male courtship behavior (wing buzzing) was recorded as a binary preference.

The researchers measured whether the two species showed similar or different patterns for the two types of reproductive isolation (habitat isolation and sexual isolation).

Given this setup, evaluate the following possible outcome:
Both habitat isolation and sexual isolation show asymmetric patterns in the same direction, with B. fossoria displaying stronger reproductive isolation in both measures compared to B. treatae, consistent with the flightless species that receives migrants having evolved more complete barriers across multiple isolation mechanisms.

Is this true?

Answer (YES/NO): NO